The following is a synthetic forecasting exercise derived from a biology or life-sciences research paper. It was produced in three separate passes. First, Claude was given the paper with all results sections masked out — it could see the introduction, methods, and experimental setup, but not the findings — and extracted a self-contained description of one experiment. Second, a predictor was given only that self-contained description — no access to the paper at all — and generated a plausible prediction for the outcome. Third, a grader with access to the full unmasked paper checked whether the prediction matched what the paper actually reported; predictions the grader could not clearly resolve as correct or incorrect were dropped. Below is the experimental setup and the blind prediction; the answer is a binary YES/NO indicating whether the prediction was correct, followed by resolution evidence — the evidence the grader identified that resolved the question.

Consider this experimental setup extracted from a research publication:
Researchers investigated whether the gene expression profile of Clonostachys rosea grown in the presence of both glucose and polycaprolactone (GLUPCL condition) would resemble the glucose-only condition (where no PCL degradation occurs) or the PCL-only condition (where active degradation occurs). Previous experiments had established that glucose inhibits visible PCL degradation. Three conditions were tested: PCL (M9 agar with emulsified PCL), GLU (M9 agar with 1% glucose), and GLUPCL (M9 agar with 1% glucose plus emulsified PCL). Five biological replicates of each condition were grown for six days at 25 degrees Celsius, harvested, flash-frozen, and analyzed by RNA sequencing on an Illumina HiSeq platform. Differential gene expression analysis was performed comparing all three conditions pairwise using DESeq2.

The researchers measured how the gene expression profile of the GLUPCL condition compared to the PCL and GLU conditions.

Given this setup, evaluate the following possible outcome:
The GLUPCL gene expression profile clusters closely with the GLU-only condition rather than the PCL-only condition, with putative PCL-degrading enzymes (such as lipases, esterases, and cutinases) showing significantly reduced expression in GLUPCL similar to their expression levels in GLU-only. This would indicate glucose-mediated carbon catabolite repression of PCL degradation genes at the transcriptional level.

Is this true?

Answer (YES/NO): YES